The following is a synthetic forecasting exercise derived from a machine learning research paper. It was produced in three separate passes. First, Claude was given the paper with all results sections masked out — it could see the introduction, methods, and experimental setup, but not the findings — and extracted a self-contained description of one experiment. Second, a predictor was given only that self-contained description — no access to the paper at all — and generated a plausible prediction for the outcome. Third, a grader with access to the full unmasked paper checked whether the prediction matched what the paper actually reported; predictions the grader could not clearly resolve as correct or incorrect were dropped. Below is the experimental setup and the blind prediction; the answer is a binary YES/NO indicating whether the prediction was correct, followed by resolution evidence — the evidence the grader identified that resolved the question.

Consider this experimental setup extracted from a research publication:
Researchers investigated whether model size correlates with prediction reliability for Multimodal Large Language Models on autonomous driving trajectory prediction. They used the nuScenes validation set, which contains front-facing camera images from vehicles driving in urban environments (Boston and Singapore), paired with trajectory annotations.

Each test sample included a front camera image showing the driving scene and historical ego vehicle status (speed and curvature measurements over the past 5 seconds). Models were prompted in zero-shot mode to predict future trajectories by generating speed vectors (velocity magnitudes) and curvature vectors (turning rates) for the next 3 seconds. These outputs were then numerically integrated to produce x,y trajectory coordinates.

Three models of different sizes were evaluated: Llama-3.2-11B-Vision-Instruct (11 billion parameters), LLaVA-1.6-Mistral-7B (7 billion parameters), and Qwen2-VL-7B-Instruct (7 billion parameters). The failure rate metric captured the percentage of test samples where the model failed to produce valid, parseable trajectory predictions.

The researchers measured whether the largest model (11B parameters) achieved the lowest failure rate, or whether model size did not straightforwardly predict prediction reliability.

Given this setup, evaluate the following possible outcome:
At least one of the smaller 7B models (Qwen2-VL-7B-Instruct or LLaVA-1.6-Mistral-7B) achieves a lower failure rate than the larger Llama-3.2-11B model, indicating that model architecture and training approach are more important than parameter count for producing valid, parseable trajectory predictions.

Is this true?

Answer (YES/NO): YES